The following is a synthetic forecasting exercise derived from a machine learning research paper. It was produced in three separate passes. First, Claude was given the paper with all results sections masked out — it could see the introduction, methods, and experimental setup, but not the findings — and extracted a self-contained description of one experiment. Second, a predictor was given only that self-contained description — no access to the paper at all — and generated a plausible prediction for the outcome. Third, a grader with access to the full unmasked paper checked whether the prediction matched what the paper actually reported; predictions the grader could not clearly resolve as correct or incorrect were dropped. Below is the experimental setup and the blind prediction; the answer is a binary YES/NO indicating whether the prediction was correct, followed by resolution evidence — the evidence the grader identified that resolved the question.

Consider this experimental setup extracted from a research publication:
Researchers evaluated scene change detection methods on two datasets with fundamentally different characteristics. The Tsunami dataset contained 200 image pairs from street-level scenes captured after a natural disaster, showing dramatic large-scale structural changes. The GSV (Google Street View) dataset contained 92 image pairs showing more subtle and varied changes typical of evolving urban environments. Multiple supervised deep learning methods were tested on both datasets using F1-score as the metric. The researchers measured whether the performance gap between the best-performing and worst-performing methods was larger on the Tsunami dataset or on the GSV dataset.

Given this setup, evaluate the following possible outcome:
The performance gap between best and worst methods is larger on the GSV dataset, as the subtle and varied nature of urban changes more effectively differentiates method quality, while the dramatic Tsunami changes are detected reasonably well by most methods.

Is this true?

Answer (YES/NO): YES